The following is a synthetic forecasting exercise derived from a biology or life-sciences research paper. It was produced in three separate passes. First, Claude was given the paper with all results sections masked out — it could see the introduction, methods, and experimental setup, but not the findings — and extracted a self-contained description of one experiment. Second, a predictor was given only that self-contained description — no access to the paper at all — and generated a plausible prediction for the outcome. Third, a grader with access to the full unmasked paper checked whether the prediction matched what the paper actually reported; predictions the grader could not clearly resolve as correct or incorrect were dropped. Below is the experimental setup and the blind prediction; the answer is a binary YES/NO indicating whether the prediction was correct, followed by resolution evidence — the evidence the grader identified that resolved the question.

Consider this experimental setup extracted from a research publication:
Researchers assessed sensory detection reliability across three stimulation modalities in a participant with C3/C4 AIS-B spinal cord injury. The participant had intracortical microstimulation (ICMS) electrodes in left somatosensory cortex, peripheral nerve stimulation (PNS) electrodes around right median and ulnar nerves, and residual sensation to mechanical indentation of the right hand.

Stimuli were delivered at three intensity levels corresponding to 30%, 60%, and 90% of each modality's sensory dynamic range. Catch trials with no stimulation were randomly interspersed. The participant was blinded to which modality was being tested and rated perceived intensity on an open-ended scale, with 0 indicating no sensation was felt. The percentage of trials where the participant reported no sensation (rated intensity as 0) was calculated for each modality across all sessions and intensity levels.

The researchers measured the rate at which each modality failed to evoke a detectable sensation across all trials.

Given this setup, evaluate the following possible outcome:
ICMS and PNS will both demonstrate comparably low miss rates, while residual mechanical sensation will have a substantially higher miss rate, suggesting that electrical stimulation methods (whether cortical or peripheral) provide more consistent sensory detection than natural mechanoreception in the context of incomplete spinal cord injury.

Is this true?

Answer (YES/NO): NO